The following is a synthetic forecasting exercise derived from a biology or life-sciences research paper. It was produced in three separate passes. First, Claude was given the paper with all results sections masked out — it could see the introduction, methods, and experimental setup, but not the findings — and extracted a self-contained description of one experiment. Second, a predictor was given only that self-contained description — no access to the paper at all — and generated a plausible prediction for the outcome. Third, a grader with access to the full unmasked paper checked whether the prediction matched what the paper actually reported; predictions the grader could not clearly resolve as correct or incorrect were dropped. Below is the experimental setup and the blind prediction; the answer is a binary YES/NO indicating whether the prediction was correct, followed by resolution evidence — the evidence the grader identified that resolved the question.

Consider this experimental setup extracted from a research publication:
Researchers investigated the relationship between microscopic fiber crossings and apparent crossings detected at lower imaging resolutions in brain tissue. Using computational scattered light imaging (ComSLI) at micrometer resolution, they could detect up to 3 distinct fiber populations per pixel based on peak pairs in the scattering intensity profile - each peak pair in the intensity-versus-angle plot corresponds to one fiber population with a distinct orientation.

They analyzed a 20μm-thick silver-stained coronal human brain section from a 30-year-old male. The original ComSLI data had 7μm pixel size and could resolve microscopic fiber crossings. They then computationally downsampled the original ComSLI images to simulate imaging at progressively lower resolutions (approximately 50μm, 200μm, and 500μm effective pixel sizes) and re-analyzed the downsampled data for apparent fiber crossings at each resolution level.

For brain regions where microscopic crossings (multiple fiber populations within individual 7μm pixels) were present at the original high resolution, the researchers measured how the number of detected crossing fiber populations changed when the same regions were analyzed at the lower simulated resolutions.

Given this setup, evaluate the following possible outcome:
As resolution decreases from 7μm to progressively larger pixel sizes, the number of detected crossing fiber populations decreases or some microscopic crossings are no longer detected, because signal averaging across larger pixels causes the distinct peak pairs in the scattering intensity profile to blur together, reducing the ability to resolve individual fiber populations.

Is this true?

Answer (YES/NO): YES